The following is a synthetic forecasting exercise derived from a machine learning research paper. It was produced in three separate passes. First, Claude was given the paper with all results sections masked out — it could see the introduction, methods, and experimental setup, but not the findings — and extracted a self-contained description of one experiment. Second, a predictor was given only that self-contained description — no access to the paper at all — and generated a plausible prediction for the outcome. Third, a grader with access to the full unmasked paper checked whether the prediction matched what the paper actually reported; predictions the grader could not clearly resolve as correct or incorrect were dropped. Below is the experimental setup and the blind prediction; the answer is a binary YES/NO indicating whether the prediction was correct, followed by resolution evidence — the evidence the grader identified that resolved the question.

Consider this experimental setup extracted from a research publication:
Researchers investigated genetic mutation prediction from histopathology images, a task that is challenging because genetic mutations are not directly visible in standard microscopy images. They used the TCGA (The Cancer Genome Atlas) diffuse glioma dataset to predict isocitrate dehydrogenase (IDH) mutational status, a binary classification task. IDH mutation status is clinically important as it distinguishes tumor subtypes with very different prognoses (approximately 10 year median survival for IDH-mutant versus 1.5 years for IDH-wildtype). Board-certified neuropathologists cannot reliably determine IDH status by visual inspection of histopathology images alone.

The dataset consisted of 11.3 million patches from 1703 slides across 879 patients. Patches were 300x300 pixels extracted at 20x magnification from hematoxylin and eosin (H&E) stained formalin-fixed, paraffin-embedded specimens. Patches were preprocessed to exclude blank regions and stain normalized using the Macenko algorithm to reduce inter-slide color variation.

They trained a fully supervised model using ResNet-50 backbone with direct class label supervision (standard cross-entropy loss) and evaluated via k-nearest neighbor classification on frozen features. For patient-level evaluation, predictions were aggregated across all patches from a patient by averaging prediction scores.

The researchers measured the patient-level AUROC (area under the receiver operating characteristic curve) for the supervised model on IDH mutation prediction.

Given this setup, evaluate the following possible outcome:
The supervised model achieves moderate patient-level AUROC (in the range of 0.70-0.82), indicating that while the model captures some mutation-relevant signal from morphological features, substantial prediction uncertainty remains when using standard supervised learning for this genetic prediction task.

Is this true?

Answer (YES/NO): NO